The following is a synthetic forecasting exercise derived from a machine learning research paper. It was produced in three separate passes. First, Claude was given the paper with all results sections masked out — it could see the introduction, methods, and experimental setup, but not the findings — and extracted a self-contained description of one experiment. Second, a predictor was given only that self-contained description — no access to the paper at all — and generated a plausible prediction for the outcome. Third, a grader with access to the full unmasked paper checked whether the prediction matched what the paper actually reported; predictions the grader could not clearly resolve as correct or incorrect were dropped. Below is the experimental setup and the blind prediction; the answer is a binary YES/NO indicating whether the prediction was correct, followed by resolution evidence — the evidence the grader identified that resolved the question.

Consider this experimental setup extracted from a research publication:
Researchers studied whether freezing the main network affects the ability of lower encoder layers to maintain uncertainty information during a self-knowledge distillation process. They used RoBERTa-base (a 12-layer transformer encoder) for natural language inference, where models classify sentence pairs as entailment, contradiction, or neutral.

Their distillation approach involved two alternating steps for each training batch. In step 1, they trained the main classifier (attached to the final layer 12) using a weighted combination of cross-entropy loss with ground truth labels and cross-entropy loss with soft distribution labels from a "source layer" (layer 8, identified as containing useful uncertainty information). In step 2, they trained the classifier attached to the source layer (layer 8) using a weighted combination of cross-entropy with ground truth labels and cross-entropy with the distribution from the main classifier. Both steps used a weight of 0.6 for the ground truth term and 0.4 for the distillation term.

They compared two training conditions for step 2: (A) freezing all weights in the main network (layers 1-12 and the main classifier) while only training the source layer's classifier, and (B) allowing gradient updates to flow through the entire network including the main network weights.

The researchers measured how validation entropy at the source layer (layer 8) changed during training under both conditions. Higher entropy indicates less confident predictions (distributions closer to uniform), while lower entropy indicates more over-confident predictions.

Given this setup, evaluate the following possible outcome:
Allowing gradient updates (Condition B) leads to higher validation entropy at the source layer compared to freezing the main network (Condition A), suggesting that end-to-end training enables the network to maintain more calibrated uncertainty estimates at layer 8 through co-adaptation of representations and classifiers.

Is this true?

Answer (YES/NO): NO